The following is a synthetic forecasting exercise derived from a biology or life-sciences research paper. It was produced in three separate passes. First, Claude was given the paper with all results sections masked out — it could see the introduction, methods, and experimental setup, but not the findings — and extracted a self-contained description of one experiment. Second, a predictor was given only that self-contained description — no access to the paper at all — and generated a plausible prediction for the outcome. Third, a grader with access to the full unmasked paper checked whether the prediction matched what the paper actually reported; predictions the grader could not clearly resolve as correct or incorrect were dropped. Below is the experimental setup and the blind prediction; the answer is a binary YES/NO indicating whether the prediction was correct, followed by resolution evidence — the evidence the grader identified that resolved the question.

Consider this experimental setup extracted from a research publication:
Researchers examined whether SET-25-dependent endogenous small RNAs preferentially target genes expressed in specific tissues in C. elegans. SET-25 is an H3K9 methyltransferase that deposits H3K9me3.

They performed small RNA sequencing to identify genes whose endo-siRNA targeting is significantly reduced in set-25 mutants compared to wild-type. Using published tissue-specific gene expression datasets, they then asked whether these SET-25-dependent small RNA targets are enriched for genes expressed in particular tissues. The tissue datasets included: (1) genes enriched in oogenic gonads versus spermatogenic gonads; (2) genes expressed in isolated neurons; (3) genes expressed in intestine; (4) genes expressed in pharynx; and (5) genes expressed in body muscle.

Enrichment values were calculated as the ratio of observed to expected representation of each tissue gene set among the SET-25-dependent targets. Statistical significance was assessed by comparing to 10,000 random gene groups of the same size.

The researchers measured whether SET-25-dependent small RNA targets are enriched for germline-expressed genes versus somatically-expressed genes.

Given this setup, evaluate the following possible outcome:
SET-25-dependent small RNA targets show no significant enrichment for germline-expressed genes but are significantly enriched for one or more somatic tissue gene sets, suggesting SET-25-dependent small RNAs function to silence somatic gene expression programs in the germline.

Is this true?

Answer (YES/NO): NO